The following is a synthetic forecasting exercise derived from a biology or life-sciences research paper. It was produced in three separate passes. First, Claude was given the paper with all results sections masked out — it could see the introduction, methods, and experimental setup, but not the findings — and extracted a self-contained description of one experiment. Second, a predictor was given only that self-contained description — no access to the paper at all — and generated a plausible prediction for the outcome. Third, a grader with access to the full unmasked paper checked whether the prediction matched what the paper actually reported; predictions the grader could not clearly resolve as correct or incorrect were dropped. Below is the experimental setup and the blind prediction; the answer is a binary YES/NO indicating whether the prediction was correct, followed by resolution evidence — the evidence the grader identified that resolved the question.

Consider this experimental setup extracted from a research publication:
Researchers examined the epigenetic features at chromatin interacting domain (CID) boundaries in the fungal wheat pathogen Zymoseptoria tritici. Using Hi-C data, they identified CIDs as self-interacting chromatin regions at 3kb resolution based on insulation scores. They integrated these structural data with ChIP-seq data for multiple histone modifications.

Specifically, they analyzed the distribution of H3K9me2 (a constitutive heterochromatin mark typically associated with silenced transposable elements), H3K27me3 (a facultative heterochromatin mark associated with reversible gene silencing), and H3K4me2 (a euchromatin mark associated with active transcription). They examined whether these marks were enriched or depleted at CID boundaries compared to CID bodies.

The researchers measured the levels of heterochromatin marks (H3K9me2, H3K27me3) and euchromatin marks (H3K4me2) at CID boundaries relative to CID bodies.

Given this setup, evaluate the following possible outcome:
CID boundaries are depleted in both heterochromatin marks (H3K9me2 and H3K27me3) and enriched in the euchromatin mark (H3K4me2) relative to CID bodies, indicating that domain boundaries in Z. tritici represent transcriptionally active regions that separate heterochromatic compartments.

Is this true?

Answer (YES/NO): NO